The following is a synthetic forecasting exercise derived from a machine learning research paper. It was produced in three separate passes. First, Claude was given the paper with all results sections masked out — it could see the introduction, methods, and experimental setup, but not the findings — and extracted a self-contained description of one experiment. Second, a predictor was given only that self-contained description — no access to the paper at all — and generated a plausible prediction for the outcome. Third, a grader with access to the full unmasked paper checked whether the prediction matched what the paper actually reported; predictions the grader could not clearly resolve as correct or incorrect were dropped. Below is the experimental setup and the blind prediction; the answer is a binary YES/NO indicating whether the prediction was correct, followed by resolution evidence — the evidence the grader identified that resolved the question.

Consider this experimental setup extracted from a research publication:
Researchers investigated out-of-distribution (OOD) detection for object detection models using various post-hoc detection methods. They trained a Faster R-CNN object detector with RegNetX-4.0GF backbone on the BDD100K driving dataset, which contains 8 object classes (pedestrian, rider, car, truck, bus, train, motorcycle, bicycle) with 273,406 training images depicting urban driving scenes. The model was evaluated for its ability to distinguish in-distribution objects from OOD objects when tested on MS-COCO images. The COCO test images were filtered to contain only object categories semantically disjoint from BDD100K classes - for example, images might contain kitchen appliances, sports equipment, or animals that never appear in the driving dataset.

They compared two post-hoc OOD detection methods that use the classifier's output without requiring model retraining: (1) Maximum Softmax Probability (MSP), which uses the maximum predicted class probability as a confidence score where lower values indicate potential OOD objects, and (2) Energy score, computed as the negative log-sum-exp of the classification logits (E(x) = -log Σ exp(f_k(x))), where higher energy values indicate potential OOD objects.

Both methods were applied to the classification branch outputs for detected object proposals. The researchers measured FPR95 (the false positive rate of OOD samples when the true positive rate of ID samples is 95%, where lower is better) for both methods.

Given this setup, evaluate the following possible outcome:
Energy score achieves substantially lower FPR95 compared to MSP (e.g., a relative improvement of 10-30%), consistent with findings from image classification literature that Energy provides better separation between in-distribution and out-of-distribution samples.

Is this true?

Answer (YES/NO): YES